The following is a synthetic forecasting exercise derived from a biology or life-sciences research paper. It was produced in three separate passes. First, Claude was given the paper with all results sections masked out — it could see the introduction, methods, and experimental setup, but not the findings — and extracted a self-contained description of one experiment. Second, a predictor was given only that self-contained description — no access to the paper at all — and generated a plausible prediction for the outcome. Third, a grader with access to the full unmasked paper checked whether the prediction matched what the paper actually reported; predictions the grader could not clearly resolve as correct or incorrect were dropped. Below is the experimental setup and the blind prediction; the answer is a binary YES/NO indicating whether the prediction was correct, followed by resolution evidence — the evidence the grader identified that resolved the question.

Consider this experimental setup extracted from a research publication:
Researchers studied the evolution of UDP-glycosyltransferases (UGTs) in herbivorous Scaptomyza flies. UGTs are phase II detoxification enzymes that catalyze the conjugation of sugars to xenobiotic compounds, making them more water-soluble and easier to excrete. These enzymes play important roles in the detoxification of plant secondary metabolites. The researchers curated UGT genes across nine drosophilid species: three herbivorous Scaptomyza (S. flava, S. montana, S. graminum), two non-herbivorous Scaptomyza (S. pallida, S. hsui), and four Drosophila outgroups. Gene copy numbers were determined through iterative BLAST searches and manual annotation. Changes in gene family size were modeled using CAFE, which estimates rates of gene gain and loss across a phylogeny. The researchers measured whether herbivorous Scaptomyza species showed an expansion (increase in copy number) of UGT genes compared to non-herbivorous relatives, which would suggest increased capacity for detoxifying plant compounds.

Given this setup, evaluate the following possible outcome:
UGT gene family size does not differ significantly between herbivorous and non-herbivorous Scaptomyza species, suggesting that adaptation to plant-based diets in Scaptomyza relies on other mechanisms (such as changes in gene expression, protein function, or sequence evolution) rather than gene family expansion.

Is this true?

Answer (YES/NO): NO